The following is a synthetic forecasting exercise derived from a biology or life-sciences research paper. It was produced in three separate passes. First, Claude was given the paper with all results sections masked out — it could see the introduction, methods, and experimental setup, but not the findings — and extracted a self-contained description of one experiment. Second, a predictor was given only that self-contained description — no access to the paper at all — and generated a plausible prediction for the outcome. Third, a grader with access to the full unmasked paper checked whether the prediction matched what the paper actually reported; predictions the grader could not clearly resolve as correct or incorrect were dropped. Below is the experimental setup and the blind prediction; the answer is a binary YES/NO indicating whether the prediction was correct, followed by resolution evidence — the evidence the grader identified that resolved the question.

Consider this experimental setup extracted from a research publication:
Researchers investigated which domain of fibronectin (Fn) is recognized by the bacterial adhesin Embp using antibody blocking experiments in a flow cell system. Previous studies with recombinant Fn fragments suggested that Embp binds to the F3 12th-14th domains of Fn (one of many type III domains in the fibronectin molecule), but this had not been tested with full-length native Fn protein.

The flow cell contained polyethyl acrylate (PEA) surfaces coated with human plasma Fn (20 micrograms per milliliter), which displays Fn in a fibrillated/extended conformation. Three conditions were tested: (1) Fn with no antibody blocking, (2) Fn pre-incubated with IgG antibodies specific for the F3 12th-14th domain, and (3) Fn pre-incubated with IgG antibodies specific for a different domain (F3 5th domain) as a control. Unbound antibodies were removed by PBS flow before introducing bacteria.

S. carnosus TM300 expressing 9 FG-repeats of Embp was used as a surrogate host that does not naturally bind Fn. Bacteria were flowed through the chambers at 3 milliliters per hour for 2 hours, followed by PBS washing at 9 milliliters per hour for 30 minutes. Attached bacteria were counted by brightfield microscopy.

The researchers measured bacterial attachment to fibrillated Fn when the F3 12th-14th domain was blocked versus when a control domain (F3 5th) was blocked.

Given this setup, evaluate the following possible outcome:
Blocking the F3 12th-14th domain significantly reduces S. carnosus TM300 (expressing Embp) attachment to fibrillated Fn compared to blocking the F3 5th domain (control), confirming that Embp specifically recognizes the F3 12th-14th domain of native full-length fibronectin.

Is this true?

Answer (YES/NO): YES